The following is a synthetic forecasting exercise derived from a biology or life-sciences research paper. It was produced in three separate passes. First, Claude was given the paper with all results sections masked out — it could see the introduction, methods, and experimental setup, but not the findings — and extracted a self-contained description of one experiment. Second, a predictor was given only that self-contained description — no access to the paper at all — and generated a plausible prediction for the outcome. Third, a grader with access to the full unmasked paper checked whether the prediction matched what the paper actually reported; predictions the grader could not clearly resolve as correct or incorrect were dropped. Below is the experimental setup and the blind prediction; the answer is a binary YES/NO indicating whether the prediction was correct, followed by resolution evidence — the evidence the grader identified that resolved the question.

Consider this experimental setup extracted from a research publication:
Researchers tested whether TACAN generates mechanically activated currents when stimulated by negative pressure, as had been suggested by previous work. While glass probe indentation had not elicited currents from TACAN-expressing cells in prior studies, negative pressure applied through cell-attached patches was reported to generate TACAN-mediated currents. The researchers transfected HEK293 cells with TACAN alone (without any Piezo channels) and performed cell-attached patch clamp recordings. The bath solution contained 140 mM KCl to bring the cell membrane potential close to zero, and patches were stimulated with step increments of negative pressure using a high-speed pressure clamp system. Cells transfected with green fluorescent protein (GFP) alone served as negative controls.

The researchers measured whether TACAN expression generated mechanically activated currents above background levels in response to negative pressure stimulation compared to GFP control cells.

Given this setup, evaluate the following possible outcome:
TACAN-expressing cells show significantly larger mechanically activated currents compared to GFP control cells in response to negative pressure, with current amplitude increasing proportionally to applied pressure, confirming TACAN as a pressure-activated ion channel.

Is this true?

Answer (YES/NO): NO